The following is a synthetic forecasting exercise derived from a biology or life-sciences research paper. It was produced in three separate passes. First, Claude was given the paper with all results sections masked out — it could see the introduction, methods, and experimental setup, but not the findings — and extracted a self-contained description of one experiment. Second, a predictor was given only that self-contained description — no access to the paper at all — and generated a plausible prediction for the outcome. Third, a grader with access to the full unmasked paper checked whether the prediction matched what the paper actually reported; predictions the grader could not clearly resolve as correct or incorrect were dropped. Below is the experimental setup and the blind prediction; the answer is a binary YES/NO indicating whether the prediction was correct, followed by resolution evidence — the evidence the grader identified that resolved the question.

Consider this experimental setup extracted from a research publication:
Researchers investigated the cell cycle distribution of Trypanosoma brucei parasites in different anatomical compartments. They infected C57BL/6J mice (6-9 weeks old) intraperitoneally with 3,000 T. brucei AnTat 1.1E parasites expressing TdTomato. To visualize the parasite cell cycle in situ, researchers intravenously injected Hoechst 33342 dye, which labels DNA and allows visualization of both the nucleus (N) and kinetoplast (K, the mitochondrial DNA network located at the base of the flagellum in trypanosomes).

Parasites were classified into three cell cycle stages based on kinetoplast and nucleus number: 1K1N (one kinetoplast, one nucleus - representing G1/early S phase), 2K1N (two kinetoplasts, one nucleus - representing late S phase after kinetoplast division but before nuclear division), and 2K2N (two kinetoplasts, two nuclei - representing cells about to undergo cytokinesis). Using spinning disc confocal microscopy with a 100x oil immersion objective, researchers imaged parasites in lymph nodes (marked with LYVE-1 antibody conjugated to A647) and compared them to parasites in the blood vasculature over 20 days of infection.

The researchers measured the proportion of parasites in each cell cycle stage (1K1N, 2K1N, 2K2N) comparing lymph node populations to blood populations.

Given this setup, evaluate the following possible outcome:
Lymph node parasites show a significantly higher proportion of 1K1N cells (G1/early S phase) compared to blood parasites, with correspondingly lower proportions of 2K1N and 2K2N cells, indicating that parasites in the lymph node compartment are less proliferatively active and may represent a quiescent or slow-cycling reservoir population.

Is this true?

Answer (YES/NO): NO